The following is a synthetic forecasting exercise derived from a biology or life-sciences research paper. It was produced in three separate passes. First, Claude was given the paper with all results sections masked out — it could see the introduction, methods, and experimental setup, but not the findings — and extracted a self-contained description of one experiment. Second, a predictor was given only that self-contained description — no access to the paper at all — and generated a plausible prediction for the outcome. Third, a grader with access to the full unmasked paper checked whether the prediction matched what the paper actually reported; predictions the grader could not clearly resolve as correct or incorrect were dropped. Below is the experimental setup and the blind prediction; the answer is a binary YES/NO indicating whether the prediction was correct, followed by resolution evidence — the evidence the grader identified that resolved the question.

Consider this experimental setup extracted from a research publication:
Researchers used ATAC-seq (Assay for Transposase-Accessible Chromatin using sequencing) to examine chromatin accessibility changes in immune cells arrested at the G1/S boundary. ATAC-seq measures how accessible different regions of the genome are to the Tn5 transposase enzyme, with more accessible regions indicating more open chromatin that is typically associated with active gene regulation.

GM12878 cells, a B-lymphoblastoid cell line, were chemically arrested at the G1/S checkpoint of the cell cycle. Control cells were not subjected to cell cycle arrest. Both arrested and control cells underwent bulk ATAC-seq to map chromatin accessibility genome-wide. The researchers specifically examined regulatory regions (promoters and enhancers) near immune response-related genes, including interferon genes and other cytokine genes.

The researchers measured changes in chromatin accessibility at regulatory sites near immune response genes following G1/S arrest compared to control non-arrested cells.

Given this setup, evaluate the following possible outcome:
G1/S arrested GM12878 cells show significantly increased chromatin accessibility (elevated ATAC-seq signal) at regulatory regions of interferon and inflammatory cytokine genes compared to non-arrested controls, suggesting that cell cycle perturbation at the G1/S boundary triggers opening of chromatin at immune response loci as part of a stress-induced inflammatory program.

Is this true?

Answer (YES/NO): YES